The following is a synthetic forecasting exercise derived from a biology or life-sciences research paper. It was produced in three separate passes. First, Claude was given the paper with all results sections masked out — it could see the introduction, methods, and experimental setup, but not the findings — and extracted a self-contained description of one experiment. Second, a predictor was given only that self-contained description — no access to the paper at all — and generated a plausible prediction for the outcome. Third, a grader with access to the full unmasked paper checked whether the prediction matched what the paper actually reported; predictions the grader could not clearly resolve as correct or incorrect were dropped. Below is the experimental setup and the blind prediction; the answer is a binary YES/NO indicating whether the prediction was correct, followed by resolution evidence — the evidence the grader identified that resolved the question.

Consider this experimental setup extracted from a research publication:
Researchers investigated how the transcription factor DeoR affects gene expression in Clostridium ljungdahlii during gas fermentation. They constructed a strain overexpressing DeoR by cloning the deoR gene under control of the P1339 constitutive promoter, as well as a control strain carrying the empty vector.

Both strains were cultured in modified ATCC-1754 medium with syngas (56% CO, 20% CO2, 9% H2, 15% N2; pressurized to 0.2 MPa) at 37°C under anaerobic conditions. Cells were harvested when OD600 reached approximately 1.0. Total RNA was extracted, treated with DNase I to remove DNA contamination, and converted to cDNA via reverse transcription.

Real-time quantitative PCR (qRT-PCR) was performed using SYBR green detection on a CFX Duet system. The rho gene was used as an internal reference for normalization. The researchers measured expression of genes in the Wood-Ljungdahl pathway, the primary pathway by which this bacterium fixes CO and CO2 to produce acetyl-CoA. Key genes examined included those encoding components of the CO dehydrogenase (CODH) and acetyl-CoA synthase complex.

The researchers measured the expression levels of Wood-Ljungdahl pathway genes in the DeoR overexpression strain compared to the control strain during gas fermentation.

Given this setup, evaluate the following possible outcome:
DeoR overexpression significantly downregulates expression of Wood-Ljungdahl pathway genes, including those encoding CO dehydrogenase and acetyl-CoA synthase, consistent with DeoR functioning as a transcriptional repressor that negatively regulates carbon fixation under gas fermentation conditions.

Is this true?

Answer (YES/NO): NO